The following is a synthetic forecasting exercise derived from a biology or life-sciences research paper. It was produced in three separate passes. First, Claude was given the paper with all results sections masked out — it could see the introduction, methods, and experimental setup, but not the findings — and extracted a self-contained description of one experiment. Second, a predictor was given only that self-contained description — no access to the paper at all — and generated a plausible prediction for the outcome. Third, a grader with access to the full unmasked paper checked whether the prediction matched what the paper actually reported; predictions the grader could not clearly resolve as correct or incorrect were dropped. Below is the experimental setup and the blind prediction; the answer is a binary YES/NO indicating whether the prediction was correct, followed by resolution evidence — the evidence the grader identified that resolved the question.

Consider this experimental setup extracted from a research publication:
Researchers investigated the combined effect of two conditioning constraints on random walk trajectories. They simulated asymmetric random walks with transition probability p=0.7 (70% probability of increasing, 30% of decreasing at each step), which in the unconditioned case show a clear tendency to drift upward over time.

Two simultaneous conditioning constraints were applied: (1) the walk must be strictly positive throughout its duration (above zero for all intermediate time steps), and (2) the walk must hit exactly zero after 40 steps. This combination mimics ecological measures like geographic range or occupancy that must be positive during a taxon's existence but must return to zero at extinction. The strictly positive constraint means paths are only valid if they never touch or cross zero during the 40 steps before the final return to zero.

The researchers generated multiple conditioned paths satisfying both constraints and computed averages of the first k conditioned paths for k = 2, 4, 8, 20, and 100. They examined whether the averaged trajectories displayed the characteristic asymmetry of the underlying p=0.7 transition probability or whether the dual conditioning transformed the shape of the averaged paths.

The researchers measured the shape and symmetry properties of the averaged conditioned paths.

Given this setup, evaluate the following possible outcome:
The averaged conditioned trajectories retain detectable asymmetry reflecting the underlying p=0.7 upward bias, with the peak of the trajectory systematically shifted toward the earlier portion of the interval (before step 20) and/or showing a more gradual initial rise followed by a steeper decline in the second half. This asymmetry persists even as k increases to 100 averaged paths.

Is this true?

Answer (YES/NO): NO